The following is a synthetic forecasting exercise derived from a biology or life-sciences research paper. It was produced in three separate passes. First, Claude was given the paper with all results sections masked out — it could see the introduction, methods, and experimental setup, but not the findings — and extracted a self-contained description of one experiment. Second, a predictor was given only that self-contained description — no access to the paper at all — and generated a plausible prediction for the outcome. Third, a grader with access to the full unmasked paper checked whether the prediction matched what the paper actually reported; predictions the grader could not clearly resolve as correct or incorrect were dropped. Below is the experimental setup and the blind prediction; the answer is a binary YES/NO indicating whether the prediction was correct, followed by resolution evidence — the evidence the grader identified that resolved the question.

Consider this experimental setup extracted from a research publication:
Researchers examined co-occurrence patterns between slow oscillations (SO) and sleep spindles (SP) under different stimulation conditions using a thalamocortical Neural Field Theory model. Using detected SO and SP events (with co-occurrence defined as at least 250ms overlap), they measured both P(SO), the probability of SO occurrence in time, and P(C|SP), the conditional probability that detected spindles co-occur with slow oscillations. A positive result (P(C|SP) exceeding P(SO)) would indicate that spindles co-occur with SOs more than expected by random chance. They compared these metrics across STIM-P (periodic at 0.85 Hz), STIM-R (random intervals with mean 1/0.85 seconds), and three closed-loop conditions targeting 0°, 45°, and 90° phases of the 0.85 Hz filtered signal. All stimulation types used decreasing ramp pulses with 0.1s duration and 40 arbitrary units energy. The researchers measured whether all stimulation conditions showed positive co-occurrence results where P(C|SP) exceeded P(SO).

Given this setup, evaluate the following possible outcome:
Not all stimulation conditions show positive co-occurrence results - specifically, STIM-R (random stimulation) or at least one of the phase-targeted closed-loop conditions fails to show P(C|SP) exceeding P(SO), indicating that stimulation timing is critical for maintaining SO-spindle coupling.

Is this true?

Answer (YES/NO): NO